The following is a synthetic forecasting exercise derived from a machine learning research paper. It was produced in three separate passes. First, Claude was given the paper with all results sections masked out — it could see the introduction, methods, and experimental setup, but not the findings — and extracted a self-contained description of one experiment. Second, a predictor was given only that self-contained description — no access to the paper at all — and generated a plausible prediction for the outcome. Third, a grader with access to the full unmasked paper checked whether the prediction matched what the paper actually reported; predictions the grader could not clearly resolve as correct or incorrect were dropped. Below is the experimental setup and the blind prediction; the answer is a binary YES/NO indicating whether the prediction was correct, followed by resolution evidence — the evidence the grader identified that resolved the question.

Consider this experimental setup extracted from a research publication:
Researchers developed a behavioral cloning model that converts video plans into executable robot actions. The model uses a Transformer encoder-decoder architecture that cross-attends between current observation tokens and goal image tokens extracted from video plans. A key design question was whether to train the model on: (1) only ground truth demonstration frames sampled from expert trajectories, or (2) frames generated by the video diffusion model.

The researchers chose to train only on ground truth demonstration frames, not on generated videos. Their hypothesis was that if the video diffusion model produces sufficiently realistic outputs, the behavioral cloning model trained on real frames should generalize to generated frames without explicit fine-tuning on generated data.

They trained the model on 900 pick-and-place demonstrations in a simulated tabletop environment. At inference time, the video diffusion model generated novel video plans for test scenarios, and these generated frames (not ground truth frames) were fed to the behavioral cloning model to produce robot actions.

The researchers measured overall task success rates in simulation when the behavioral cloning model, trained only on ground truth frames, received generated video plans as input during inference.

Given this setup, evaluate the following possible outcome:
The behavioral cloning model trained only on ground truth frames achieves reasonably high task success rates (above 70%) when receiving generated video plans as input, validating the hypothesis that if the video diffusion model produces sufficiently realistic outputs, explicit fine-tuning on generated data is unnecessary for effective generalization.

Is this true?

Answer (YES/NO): YES